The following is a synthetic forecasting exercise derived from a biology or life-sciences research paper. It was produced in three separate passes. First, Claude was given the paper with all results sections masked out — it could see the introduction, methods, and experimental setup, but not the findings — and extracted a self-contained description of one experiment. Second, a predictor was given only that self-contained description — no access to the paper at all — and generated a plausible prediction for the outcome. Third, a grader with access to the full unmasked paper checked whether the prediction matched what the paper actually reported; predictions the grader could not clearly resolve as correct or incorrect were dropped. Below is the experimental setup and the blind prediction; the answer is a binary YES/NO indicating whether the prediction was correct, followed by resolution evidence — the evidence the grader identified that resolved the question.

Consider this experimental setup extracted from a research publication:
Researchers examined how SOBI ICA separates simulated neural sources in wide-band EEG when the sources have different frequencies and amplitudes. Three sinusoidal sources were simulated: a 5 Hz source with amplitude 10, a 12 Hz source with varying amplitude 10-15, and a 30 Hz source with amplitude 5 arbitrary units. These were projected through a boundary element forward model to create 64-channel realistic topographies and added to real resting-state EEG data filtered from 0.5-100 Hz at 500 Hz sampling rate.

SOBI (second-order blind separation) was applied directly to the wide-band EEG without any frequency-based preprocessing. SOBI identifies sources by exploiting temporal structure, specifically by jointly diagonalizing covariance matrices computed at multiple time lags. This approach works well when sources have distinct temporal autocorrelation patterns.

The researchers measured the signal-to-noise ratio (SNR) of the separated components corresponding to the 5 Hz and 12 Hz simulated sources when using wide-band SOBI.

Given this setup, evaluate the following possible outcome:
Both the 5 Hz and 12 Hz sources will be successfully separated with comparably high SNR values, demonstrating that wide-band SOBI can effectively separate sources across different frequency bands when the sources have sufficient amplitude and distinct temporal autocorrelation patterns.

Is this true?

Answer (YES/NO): NO